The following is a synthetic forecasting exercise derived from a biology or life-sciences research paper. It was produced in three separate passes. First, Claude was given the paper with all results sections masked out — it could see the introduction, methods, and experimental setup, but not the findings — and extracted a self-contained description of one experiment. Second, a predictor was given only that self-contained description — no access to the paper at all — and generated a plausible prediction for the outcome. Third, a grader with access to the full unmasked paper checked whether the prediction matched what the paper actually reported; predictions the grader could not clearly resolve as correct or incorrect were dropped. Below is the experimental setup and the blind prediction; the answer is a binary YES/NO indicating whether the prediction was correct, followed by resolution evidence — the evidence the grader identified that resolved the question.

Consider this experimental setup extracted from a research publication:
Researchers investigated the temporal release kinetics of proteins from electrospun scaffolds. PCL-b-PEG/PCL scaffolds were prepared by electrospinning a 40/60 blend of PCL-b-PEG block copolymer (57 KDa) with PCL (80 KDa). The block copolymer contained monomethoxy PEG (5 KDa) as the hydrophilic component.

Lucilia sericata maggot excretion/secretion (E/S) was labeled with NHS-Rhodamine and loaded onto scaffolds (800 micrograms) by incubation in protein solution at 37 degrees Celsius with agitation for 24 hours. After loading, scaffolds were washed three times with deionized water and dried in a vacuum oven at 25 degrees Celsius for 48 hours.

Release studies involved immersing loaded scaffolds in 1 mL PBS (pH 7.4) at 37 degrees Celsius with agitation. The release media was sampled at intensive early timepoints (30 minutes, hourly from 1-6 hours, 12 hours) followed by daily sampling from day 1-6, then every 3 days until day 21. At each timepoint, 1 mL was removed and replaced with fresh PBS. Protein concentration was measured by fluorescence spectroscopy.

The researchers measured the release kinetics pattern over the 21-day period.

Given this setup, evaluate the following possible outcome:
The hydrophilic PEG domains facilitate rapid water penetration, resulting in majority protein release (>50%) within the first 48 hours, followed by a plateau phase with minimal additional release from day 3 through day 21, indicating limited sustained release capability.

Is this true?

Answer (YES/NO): NO